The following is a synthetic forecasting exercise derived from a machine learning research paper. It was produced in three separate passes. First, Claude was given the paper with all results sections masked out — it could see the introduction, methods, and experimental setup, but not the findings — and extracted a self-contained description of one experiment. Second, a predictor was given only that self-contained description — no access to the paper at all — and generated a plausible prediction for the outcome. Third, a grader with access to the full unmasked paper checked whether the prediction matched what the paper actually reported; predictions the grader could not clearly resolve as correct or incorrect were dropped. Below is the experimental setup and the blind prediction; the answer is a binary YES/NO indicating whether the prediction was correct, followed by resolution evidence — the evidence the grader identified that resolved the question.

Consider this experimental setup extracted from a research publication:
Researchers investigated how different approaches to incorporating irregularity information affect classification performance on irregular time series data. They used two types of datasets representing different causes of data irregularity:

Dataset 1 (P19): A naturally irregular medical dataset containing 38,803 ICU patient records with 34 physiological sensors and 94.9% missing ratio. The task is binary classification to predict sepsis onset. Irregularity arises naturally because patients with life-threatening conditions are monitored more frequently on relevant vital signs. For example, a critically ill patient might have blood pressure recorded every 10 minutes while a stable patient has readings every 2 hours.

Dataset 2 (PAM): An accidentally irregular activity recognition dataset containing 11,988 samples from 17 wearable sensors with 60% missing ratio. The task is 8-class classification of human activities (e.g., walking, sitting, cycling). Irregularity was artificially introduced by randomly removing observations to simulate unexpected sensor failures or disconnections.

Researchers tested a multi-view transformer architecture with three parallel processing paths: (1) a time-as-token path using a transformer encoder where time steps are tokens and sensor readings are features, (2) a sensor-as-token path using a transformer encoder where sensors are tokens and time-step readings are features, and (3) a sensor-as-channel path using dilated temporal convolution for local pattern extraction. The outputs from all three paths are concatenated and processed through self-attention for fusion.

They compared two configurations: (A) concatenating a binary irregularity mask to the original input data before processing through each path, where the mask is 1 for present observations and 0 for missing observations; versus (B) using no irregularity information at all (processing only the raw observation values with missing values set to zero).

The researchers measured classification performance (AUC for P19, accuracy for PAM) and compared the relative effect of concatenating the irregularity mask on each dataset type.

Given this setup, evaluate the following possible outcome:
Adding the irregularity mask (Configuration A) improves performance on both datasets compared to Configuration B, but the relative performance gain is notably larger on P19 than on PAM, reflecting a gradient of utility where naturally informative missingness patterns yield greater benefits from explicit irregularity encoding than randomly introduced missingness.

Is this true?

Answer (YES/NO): NO